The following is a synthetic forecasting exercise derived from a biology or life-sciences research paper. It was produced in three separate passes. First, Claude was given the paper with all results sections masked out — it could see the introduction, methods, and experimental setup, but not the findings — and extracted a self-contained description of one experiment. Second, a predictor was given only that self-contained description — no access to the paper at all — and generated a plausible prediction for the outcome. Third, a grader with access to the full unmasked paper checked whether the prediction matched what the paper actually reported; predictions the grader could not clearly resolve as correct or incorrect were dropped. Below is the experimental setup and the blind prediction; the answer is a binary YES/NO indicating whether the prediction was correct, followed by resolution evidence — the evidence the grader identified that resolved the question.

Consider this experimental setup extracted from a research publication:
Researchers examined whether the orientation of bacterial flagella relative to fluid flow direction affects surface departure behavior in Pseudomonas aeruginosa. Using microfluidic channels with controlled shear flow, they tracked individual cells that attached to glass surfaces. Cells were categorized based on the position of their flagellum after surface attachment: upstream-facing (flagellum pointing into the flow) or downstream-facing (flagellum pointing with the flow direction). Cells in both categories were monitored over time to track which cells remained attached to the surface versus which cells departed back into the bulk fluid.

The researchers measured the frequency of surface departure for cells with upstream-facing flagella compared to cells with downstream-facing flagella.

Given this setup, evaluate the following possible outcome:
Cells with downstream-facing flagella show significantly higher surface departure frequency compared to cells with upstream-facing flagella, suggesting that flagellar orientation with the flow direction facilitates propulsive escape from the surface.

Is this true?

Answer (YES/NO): YES